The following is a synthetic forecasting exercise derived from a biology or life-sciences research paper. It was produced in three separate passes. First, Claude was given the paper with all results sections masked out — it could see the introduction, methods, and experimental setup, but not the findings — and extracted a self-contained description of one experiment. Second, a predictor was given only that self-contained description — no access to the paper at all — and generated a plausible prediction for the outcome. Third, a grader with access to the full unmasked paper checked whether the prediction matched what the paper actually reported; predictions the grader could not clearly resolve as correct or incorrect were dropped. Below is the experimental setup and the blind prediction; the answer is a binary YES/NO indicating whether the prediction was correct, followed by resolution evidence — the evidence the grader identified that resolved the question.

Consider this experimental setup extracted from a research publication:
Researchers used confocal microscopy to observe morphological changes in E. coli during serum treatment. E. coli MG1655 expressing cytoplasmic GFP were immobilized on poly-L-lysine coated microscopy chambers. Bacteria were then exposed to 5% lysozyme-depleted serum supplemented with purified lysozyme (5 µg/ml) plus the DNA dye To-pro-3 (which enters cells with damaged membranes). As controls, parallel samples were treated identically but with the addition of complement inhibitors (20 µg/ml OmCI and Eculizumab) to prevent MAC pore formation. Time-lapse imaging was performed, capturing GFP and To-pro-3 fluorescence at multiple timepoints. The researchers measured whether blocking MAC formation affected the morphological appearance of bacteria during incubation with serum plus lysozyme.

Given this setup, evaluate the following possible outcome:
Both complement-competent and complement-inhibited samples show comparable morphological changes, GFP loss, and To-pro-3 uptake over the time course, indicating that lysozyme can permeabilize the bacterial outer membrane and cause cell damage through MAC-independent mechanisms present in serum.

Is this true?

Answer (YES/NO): NO